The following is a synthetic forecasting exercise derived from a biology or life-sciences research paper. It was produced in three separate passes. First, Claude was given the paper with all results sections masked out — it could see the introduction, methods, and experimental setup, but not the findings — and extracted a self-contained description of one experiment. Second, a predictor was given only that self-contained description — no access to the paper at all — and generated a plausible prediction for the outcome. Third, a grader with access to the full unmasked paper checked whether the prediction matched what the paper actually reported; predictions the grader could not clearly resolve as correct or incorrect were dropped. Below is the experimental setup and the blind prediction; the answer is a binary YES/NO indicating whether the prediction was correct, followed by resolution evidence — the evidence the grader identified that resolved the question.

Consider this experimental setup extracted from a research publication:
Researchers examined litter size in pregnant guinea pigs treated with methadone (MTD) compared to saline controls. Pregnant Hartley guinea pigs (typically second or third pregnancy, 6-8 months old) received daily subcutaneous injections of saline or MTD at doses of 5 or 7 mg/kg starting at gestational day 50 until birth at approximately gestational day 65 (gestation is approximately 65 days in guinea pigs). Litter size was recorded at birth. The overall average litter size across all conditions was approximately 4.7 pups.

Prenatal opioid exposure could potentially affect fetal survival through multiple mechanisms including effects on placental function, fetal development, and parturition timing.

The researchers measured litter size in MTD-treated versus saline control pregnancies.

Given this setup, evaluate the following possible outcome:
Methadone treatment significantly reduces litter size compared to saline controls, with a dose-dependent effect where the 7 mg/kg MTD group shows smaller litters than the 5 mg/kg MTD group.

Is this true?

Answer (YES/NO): NO